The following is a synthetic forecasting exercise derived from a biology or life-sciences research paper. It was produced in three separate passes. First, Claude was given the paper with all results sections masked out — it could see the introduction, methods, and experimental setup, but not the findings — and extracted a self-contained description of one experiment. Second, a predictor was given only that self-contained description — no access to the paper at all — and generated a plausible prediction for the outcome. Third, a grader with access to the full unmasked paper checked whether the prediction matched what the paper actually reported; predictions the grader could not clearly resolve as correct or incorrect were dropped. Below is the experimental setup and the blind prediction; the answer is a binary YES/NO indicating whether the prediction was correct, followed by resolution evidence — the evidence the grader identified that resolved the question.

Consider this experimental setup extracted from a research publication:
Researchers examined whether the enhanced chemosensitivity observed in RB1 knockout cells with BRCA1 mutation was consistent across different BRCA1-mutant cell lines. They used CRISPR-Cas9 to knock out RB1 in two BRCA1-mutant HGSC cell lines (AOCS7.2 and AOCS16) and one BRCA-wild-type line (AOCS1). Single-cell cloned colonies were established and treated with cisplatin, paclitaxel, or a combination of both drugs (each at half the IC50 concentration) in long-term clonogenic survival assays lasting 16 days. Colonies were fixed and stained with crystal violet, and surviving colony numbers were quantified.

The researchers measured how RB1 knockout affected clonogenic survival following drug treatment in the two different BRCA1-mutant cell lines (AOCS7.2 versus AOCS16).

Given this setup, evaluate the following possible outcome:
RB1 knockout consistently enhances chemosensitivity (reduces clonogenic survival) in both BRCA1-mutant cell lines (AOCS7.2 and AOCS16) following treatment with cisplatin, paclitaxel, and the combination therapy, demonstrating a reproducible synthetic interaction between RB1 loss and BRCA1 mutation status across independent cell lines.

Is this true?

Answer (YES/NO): NO